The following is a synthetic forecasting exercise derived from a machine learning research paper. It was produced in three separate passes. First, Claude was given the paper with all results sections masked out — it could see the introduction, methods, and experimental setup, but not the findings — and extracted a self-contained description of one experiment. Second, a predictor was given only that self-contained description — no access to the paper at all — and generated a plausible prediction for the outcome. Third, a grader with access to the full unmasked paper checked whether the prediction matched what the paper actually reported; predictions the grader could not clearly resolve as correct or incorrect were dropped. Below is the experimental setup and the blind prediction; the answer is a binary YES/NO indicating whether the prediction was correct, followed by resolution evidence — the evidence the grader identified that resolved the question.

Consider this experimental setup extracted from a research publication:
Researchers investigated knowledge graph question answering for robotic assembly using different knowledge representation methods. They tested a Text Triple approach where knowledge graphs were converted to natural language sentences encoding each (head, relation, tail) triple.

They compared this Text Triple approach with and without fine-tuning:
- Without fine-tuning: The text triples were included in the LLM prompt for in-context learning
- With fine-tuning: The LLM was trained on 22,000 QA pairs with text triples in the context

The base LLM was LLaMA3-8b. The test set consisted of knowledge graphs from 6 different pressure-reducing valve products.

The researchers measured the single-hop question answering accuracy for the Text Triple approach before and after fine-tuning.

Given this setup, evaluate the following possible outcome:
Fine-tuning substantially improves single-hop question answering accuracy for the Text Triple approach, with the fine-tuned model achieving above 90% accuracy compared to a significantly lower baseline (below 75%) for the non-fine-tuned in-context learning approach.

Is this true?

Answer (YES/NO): NO